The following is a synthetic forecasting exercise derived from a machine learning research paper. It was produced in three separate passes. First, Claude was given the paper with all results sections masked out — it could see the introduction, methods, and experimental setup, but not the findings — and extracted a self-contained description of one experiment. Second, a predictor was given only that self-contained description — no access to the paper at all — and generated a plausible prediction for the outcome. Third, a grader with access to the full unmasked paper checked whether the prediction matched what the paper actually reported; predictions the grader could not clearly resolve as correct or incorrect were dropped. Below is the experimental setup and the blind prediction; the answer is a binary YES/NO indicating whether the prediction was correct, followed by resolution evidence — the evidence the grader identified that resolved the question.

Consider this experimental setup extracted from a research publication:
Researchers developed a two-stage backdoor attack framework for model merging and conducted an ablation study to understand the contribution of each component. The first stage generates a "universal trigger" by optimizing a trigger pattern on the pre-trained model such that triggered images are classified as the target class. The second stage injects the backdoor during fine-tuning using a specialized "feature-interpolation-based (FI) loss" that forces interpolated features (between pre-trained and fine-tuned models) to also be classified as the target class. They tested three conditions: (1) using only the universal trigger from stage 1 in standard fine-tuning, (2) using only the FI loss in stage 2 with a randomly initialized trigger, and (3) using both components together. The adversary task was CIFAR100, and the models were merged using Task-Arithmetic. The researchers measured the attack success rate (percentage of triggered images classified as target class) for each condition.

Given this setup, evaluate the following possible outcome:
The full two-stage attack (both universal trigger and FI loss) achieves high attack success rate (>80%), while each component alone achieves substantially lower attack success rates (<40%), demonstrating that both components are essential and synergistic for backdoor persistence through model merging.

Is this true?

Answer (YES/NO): YES